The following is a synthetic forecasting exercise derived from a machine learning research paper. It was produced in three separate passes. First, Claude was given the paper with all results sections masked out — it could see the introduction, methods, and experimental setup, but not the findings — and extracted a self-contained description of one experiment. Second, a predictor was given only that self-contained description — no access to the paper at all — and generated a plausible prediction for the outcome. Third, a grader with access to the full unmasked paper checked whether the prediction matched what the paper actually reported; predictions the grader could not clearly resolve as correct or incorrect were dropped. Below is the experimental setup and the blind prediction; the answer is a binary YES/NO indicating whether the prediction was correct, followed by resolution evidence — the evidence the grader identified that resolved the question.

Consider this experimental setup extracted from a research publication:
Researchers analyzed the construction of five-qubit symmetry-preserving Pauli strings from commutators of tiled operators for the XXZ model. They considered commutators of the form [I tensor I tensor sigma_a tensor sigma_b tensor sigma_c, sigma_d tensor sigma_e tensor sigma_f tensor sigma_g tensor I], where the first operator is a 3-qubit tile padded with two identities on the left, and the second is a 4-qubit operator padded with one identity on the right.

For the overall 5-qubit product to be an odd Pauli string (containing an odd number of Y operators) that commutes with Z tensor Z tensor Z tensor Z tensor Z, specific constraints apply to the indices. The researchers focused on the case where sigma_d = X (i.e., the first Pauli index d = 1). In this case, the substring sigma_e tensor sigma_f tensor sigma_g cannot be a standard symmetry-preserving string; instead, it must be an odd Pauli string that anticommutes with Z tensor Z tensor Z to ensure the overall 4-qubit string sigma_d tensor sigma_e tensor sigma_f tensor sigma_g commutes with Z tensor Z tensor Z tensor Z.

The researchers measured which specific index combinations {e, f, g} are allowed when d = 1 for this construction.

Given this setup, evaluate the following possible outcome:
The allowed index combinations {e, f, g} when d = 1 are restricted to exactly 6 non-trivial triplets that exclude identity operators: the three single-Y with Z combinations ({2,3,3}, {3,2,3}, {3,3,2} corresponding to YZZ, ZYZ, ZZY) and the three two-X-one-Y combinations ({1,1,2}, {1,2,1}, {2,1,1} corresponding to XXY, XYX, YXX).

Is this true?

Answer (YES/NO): NO